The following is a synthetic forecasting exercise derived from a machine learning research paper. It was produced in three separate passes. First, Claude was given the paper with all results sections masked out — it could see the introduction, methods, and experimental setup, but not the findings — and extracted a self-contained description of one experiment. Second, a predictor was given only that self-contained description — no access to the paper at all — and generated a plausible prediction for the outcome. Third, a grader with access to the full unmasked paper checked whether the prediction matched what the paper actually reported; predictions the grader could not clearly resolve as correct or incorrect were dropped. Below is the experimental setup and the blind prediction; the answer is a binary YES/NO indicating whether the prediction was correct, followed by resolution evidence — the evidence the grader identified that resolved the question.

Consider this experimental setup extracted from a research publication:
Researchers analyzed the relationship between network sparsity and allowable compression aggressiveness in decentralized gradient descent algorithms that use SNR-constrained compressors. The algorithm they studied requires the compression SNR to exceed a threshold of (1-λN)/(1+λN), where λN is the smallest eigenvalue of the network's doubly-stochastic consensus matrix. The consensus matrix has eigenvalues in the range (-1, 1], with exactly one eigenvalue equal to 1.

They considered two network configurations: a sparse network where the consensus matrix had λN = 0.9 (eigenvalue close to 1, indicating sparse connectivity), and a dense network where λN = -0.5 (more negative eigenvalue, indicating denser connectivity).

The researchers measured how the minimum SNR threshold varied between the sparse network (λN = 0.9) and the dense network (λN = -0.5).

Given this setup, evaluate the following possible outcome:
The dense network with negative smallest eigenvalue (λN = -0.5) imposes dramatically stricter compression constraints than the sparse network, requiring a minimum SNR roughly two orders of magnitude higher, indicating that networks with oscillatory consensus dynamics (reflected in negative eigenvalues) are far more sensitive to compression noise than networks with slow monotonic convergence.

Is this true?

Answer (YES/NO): NO